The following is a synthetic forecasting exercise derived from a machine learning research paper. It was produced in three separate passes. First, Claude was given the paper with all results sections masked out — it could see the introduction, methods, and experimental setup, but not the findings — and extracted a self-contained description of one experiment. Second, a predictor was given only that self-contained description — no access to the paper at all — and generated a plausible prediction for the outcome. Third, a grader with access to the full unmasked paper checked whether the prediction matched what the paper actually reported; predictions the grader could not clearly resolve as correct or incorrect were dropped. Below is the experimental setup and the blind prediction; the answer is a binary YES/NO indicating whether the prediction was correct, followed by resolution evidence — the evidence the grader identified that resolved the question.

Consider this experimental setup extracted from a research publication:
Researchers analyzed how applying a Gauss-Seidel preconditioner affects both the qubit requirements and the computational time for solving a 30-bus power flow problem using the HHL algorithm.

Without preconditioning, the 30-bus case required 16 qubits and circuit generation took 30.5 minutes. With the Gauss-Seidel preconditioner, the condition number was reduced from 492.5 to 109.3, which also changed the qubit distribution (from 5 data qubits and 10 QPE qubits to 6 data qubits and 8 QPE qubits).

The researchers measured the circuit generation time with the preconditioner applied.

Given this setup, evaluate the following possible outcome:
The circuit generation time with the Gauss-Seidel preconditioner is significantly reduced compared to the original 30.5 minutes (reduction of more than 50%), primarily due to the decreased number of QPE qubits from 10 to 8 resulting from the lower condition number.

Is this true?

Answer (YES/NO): NO